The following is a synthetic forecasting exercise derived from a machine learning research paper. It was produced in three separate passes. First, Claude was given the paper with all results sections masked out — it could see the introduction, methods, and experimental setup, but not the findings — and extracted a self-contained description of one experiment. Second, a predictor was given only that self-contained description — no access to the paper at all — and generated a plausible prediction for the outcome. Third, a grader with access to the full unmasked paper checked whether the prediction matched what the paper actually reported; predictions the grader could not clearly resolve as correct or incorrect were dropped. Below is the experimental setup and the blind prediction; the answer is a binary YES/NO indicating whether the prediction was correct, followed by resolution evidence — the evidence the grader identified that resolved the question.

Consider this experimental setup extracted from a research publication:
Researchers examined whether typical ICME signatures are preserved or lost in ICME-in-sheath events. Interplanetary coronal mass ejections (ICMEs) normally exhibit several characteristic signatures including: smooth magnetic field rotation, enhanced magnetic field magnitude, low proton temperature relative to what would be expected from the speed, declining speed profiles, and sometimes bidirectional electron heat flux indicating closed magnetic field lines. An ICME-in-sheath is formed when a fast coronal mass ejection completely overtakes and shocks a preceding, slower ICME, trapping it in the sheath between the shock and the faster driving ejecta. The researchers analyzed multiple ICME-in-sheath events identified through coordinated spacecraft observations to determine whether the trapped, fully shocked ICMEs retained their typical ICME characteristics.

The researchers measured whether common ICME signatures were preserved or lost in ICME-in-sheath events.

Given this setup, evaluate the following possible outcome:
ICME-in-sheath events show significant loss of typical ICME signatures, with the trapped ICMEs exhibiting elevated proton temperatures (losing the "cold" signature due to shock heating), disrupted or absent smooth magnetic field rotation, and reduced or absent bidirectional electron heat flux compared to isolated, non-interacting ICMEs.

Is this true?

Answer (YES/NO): NO